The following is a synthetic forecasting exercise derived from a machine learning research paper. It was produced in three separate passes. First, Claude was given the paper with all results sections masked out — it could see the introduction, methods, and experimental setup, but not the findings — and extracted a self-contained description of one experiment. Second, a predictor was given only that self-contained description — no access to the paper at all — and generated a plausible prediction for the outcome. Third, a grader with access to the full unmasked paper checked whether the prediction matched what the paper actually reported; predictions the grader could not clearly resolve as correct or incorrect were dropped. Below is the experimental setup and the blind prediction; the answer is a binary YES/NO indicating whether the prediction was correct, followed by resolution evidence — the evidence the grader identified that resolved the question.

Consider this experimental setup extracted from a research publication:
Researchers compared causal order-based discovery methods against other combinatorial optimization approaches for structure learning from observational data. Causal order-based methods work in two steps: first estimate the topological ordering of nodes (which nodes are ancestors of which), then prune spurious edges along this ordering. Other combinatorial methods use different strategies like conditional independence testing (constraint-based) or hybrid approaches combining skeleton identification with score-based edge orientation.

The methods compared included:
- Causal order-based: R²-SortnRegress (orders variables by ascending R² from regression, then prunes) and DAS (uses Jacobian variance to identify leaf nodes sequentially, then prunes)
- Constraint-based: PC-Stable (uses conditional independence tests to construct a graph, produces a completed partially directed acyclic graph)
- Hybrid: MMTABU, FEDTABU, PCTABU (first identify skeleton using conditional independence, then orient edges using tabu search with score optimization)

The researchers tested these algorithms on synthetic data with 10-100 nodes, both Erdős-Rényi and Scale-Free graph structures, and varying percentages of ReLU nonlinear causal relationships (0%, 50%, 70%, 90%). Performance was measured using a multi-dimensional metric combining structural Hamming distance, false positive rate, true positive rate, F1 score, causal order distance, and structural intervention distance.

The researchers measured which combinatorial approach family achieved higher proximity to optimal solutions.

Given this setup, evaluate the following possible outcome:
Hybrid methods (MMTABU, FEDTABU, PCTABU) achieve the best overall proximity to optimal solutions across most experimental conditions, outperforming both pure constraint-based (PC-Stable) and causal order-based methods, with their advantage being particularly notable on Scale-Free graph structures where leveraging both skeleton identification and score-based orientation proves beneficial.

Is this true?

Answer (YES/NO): NO